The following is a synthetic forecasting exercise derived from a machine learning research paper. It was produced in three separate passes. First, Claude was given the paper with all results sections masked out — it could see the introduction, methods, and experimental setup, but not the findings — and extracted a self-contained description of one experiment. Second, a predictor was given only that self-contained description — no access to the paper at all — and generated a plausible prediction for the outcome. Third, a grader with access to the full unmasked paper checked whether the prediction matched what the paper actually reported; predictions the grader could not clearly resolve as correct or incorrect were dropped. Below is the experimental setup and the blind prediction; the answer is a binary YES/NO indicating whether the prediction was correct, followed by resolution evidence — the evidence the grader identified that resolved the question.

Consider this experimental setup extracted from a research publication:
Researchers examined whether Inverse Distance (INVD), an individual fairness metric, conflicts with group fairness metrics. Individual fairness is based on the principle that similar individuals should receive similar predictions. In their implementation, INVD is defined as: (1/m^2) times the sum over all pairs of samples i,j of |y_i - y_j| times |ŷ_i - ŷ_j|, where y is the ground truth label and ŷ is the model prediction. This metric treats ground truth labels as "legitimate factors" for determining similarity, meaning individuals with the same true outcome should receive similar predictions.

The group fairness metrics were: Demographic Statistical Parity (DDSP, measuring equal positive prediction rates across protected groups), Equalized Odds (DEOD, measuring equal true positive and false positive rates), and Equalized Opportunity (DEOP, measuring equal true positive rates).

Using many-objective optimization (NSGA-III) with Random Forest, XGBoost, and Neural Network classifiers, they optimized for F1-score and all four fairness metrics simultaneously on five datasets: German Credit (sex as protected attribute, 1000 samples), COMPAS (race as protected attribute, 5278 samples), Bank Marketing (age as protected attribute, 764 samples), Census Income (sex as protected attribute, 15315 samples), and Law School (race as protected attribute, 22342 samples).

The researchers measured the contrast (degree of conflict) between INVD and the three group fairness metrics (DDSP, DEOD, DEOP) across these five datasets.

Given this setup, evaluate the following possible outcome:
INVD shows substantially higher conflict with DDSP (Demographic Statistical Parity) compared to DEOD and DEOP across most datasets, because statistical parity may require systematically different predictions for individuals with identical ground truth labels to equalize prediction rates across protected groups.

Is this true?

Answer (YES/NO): NO